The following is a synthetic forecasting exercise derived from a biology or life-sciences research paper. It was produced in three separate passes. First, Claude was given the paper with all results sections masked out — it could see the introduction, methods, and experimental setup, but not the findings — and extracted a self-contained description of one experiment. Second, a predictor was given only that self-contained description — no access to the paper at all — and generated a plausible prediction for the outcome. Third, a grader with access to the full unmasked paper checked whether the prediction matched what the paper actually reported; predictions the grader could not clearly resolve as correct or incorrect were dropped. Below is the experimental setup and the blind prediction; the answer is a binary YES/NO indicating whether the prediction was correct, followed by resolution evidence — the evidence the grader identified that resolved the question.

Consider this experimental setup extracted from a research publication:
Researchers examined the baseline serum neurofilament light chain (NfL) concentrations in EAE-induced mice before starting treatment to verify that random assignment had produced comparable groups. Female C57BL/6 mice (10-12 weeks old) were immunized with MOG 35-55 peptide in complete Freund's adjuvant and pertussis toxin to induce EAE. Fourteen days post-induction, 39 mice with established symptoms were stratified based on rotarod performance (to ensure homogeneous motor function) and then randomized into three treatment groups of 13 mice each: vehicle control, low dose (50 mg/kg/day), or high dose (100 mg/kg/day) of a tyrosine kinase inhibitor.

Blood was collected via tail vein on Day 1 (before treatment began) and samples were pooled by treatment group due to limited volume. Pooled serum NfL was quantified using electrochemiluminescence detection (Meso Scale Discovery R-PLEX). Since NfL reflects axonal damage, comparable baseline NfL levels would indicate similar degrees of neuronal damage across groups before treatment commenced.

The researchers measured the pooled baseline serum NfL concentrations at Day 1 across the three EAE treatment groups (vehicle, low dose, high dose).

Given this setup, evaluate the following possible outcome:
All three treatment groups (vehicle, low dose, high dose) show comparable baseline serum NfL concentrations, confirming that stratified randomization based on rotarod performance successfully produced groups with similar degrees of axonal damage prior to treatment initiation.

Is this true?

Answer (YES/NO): NO